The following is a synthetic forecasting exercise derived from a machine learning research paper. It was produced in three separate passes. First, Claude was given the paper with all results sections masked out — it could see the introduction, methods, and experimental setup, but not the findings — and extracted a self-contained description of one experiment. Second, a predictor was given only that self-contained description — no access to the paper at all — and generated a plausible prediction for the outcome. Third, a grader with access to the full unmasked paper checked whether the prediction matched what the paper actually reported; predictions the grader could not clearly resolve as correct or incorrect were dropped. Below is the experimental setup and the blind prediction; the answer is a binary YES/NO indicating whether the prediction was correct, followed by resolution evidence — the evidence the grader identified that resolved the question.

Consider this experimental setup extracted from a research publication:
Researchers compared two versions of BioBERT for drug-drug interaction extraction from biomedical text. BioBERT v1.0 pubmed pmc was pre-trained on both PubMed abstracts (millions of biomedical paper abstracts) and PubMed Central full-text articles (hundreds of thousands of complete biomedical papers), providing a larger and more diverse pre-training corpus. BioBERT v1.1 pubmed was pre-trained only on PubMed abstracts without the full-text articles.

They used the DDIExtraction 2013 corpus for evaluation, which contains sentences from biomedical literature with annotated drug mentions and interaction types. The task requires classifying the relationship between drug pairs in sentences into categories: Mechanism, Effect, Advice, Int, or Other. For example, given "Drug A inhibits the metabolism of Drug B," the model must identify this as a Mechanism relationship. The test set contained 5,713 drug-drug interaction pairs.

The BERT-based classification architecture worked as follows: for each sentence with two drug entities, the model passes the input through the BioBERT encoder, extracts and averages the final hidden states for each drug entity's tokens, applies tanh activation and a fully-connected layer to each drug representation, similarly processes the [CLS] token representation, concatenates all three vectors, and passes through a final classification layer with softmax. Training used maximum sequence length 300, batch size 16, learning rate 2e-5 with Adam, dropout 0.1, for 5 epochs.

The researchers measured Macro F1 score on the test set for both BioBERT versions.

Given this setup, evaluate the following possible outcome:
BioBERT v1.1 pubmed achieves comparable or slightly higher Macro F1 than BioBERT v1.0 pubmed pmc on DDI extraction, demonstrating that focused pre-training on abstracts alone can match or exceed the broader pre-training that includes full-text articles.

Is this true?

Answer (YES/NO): YES